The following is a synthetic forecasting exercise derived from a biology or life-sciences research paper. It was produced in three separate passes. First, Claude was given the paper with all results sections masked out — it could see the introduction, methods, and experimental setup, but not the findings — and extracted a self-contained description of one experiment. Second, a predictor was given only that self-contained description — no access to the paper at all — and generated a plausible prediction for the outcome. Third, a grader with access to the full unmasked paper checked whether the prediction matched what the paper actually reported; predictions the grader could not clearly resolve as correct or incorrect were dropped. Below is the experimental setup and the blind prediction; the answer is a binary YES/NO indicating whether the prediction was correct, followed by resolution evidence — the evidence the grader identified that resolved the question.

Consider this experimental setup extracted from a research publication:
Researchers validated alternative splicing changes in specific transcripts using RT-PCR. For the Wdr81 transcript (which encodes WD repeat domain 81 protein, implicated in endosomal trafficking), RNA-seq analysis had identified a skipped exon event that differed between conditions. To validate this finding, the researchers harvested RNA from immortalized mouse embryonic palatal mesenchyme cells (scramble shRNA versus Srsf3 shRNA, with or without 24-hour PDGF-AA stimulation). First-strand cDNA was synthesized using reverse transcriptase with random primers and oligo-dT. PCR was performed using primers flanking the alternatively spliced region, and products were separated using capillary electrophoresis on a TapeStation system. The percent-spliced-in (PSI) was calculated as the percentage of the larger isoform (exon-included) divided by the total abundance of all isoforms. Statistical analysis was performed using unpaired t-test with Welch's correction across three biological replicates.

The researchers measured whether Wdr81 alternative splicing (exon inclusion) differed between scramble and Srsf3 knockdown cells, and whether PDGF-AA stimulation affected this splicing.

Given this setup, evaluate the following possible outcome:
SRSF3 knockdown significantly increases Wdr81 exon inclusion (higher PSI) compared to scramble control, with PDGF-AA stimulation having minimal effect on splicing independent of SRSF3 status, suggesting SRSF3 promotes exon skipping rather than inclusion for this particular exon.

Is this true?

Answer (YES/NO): NO